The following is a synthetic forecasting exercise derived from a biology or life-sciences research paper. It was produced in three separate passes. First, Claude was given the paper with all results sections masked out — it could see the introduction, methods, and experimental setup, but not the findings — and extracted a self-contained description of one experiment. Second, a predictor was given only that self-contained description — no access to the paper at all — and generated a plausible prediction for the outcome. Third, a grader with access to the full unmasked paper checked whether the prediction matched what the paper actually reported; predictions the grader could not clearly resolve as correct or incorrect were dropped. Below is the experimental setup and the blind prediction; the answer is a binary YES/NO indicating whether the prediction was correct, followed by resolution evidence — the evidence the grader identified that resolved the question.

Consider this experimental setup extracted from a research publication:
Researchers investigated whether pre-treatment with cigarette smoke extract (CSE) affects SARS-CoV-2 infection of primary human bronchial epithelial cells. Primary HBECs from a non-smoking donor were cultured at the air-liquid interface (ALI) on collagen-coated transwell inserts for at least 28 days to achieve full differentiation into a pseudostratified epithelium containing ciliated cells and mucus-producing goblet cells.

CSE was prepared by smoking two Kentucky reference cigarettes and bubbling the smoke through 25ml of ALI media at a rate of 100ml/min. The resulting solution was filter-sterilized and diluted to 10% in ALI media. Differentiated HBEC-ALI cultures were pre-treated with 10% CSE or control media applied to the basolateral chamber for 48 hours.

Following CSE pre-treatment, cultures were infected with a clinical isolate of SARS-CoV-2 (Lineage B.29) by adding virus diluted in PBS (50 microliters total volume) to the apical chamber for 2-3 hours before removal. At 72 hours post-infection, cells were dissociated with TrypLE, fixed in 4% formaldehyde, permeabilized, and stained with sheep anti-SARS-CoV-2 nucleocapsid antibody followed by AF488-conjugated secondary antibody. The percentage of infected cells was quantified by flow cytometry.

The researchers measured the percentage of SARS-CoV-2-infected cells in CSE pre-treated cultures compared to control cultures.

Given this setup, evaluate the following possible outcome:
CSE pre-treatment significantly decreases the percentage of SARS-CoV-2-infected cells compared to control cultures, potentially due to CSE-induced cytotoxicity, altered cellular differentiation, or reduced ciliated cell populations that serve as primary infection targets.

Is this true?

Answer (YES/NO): NO